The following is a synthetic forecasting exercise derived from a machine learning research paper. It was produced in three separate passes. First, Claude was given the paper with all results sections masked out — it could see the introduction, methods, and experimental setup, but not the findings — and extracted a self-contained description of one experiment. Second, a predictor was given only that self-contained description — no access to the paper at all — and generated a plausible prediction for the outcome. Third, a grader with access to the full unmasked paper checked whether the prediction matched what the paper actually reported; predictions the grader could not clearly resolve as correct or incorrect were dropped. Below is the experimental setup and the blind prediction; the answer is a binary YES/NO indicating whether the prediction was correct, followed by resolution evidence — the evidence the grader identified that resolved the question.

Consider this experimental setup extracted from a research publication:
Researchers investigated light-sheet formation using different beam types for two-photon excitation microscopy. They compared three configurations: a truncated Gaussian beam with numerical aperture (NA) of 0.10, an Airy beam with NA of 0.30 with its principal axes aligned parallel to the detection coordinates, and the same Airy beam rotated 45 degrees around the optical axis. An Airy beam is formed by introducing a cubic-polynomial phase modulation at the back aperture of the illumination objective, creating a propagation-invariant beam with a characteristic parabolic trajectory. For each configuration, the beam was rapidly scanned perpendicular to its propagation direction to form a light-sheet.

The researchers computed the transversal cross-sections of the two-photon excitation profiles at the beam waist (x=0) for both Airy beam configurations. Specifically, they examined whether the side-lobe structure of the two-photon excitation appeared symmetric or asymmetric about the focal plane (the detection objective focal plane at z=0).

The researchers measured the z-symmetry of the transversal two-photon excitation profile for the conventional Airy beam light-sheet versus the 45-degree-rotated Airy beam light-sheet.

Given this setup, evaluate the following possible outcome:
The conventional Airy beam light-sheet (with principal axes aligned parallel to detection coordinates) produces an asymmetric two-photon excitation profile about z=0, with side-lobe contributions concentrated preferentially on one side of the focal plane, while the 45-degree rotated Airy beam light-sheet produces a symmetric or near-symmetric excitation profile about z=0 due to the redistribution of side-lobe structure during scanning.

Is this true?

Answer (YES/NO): YES